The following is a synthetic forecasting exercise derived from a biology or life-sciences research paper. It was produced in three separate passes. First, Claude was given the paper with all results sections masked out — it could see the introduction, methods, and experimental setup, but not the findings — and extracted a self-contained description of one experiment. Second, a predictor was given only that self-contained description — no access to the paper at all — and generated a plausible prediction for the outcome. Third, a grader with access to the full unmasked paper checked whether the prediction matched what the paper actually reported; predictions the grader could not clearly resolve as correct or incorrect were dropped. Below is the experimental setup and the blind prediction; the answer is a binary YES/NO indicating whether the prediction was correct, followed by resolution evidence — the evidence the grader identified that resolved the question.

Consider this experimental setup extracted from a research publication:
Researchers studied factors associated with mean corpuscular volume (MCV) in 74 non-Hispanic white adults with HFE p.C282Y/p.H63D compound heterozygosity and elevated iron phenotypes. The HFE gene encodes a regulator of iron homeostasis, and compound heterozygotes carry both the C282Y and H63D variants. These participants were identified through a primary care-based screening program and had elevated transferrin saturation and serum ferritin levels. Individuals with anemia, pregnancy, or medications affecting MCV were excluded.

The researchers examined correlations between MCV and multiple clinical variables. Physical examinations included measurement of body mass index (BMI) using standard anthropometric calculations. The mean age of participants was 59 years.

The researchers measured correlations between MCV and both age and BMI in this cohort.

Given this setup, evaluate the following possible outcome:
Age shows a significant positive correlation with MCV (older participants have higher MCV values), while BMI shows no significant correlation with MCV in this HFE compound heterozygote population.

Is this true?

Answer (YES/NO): NO